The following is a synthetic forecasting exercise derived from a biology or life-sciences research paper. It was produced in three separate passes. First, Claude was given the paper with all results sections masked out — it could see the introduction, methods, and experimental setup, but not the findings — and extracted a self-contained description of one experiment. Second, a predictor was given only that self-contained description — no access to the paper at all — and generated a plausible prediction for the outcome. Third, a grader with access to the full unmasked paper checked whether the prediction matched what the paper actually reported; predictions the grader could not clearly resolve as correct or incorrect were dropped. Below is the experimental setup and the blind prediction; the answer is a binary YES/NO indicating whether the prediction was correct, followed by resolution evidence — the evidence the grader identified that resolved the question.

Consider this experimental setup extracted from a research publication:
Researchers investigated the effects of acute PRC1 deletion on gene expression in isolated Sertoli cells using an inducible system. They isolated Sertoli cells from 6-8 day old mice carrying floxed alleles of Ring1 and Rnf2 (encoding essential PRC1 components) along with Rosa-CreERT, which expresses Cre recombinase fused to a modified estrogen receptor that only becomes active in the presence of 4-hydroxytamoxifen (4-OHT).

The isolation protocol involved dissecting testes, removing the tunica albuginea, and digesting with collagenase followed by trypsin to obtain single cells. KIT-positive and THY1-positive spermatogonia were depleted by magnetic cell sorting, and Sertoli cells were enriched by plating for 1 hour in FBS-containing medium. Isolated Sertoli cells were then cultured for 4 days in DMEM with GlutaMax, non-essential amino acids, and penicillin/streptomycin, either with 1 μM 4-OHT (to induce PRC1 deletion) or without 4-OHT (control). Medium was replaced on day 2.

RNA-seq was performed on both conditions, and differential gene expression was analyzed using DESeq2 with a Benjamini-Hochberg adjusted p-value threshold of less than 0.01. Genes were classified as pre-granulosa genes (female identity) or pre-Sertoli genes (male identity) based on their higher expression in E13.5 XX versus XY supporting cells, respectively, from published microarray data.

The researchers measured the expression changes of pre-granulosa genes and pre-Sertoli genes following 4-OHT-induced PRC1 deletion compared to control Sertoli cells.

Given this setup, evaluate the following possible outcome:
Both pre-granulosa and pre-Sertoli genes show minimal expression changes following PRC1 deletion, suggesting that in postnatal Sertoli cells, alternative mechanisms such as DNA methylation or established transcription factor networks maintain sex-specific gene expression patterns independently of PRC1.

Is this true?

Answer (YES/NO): NO